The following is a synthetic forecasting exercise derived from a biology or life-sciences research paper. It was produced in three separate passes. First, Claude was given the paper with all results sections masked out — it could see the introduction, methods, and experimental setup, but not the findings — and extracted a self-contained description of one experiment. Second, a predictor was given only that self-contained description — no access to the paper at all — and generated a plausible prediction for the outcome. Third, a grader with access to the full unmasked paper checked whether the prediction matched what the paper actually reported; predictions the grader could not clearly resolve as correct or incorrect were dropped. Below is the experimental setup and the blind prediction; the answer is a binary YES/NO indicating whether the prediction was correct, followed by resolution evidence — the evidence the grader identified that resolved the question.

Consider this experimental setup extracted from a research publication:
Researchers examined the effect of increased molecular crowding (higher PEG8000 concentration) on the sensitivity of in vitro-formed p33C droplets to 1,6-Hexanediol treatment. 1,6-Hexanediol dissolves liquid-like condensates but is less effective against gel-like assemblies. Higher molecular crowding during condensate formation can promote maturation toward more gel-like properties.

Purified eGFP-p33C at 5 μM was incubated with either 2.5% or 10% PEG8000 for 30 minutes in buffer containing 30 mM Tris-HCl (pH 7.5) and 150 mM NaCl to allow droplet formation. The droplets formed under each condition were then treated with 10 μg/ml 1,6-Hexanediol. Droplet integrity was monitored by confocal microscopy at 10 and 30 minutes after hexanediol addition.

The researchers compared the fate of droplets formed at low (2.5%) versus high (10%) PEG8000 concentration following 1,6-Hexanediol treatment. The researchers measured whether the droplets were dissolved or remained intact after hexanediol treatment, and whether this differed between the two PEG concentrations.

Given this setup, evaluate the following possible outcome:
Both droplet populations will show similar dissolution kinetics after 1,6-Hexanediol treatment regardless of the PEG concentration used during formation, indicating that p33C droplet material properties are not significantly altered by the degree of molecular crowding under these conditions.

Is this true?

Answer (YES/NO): NO